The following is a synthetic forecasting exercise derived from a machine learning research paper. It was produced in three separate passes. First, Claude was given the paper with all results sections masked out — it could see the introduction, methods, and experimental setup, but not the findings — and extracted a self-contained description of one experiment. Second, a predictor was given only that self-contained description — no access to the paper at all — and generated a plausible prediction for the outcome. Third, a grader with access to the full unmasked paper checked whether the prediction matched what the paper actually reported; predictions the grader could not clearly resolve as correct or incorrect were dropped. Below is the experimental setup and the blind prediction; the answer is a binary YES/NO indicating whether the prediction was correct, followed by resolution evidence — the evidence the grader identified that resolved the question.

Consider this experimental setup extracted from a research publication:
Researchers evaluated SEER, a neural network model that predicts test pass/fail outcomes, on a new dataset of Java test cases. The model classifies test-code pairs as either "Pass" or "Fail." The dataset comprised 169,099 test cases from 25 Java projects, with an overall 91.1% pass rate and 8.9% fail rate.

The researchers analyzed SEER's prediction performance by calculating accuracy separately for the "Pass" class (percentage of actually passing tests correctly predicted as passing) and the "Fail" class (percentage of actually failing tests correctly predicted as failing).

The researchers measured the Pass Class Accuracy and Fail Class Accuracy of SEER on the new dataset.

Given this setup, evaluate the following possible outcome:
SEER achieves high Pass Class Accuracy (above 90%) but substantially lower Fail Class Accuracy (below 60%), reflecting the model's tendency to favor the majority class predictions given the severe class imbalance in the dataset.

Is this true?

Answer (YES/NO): YES